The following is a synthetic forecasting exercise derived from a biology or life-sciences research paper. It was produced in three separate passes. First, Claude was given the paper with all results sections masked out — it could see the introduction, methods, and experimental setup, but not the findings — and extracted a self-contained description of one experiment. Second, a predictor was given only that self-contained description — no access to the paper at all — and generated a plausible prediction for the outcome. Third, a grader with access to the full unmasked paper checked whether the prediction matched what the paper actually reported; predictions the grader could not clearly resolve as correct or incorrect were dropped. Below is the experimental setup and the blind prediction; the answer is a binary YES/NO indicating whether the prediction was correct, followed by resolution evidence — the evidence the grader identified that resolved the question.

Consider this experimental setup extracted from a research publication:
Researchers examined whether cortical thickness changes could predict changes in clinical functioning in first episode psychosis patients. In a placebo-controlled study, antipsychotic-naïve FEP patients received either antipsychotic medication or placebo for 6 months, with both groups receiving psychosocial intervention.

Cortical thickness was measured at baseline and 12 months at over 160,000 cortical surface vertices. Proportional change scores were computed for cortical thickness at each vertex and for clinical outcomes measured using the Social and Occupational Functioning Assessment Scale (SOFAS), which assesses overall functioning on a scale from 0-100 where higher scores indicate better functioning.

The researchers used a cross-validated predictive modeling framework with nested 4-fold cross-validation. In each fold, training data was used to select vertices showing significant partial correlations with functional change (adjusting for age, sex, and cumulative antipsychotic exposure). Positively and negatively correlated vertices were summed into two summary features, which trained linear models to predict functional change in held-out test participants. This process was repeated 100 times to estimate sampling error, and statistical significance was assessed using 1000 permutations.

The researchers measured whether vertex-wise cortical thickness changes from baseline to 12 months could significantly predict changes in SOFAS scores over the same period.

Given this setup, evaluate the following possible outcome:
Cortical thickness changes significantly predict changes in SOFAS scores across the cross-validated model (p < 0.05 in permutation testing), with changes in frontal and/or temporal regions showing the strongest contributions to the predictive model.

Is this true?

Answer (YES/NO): NO